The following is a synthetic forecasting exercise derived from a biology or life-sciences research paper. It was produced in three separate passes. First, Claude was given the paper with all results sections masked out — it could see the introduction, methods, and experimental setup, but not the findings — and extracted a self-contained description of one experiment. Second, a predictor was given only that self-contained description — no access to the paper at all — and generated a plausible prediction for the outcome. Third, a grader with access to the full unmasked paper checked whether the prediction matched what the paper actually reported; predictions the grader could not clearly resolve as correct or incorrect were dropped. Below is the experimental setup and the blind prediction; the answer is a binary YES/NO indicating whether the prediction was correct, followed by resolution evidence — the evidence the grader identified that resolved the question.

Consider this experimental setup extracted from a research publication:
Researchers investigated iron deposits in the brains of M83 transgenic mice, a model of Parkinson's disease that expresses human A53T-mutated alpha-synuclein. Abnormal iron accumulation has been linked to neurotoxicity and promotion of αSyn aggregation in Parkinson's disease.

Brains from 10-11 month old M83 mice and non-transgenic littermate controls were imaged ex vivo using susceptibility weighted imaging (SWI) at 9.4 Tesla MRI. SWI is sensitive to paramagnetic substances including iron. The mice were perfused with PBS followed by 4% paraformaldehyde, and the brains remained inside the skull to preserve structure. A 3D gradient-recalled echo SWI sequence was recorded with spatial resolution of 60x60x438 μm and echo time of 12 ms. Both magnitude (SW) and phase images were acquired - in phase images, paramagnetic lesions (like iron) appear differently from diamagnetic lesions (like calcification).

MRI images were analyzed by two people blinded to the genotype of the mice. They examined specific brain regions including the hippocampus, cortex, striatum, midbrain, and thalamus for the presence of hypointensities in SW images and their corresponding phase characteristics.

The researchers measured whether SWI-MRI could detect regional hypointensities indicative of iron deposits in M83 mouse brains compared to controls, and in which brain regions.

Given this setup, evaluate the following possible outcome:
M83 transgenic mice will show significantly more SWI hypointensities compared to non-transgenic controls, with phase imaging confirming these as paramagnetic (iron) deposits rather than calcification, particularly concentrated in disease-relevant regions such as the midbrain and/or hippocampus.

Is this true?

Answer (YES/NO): NO